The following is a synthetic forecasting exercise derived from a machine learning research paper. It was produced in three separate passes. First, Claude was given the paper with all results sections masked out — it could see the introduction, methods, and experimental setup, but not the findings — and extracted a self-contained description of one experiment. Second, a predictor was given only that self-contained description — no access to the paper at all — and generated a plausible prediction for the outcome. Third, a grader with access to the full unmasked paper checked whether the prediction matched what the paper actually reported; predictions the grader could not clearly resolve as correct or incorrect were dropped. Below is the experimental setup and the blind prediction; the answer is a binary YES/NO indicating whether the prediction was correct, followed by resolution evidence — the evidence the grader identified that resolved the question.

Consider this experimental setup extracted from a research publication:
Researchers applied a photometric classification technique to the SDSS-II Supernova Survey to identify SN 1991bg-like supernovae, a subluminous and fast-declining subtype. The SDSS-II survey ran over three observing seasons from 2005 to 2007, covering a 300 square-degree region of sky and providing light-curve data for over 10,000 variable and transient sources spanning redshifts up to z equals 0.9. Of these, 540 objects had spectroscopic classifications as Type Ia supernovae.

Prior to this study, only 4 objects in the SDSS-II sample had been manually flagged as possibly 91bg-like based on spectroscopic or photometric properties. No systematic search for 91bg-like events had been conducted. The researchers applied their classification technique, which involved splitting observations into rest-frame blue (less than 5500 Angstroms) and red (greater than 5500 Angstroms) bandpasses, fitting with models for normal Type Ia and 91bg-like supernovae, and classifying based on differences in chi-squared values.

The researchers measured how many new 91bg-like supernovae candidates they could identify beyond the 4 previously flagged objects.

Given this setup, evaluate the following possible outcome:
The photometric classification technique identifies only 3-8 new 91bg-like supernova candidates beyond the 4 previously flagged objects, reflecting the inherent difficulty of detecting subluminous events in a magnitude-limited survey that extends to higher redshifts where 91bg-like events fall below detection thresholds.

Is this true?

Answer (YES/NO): NO